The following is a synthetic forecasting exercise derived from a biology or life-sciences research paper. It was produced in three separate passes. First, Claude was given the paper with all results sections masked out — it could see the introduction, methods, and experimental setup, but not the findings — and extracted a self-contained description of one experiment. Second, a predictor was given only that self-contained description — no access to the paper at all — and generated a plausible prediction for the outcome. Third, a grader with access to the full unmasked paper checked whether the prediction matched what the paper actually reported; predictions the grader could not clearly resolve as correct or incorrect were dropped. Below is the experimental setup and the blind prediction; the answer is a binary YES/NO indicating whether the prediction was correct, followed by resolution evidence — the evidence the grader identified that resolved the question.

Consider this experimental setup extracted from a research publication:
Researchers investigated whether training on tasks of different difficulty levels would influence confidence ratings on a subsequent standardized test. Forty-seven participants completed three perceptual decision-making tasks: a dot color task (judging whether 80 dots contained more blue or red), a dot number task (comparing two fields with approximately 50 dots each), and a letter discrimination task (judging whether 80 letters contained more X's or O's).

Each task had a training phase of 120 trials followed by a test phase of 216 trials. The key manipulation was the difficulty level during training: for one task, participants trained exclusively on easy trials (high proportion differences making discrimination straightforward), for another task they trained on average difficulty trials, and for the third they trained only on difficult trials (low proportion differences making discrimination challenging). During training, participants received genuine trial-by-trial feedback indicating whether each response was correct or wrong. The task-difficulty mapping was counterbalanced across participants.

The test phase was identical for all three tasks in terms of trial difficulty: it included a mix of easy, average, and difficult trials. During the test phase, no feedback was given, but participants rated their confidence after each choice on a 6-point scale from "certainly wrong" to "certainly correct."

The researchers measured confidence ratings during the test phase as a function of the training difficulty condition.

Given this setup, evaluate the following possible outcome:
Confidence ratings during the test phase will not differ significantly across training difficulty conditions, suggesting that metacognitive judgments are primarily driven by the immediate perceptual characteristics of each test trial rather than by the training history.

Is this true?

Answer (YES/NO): NO